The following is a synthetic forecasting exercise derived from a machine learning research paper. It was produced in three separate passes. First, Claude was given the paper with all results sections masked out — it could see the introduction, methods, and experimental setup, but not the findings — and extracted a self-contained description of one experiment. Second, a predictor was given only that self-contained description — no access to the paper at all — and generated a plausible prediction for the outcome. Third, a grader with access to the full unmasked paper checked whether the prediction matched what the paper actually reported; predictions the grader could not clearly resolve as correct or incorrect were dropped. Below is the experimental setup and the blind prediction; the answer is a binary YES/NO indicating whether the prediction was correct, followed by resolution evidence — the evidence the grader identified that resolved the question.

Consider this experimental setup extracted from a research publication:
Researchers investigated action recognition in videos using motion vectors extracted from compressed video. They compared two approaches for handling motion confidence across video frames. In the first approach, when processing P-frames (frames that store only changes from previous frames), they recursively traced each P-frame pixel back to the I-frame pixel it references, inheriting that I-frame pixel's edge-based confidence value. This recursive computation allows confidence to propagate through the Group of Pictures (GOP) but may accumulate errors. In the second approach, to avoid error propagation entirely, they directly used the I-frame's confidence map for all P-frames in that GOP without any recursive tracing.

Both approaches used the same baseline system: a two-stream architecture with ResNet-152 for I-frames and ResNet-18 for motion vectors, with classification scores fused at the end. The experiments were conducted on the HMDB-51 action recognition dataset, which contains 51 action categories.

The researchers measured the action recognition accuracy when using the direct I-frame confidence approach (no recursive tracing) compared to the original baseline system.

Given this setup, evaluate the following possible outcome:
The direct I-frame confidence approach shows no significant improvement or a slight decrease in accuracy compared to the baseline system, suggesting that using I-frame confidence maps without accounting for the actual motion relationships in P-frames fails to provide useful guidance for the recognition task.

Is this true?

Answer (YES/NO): YES